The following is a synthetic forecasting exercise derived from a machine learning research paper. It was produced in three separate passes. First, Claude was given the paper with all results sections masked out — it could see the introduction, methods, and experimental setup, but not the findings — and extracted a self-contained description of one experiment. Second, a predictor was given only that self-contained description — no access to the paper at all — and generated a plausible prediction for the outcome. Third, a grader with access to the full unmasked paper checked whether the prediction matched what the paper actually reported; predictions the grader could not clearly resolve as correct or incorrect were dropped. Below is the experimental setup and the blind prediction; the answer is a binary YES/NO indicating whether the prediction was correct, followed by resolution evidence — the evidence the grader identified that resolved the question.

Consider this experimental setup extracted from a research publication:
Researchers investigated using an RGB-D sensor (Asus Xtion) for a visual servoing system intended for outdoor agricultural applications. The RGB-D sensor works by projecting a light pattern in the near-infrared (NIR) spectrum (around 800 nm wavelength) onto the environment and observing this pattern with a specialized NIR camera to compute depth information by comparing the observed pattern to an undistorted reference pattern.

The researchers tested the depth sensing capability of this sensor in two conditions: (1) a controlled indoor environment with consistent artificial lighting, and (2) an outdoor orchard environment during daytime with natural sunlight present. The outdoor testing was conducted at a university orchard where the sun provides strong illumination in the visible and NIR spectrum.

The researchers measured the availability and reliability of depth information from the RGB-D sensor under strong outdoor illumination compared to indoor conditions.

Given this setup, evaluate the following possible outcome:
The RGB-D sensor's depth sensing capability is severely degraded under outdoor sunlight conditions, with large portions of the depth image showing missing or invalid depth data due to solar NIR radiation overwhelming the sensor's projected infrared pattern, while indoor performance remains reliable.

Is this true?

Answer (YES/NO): YES